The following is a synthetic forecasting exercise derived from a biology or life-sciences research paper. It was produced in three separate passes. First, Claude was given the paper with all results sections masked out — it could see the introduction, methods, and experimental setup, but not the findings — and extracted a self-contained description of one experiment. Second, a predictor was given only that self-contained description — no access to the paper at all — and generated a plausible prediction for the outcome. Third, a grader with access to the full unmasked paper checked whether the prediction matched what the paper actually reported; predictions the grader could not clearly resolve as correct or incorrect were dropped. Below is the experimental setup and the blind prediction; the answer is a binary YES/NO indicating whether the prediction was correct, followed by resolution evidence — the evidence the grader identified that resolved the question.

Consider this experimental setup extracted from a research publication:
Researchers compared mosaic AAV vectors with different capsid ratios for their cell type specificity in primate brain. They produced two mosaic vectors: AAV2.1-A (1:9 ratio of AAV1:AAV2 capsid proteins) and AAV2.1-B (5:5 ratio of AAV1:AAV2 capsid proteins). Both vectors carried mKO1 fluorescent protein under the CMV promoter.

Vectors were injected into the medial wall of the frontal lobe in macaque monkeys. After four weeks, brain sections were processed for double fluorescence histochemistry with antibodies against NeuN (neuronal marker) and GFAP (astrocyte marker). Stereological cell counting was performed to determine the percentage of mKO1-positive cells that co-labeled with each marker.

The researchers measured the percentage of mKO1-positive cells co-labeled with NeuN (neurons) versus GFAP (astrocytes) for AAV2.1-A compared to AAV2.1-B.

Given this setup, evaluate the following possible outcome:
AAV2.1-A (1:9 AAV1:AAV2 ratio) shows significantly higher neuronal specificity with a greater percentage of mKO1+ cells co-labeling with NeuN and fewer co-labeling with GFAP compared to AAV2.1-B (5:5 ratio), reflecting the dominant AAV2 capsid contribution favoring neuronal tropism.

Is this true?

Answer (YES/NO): YES